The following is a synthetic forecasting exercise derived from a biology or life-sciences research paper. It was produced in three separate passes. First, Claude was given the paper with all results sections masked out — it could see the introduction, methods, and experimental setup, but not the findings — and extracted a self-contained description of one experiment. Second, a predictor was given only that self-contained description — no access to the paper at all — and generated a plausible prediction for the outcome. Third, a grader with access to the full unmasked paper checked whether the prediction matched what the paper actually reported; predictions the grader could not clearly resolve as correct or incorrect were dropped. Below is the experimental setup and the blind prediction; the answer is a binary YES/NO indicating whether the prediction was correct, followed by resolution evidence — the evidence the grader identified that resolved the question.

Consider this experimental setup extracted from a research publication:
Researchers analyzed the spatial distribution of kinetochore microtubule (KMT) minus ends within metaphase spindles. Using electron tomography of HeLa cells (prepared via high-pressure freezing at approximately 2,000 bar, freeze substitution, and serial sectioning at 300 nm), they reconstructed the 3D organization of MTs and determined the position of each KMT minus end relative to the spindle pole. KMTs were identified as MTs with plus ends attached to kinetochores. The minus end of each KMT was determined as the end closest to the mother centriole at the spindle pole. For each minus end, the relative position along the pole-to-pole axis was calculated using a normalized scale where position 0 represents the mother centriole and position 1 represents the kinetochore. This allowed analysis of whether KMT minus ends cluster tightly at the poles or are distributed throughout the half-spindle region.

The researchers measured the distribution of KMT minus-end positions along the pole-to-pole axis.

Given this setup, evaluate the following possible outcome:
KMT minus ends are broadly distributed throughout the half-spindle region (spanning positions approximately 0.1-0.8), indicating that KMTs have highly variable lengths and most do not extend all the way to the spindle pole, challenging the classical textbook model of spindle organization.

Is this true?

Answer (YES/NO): NO